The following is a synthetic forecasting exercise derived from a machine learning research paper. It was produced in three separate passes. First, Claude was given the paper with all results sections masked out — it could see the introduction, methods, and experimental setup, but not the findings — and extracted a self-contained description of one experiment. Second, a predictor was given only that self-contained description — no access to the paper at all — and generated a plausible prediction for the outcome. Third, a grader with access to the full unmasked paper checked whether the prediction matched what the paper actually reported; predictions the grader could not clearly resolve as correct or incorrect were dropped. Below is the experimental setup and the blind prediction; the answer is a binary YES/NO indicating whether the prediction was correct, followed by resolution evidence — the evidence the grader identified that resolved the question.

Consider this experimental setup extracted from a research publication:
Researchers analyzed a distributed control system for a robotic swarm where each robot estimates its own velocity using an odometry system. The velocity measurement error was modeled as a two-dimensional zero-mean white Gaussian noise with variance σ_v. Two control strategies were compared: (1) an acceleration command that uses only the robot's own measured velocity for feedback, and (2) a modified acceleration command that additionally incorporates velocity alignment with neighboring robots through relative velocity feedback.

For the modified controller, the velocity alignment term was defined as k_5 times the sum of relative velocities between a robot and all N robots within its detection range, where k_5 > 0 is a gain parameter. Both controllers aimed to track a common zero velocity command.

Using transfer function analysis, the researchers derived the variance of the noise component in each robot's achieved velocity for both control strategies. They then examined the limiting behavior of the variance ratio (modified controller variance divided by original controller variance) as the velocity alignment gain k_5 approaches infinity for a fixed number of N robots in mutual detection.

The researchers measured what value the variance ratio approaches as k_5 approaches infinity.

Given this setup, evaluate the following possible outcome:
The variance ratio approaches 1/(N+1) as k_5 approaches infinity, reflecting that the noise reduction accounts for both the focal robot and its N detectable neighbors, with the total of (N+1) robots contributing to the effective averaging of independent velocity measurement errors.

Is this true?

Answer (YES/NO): NO